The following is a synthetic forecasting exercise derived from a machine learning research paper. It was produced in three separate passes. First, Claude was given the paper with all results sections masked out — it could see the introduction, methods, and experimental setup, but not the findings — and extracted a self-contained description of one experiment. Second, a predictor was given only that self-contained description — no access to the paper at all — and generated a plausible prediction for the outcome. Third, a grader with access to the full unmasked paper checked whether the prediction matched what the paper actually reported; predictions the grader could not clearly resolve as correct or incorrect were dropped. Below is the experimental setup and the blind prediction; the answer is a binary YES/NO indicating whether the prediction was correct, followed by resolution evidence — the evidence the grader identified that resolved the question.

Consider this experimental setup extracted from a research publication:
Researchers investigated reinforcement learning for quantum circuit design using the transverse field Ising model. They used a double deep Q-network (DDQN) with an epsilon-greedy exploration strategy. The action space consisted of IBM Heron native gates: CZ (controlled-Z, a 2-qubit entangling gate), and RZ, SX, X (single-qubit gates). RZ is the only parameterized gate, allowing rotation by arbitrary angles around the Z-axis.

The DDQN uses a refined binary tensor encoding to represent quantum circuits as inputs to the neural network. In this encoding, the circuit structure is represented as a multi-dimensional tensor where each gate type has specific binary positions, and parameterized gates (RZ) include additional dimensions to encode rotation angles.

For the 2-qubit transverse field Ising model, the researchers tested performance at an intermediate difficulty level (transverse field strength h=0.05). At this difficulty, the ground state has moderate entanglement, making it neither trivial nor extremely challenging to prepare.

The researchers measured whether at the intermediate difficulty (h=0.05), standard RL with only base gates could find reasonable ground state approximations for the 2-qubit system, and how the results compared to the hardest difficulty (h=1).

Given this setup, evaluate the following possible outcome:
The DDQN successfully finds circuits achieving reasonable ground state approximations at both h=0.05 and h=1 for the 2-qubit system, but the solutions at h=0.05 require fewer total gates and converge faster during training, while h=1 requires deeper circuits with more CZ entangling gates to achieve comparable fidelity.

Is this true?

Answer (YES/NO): NO